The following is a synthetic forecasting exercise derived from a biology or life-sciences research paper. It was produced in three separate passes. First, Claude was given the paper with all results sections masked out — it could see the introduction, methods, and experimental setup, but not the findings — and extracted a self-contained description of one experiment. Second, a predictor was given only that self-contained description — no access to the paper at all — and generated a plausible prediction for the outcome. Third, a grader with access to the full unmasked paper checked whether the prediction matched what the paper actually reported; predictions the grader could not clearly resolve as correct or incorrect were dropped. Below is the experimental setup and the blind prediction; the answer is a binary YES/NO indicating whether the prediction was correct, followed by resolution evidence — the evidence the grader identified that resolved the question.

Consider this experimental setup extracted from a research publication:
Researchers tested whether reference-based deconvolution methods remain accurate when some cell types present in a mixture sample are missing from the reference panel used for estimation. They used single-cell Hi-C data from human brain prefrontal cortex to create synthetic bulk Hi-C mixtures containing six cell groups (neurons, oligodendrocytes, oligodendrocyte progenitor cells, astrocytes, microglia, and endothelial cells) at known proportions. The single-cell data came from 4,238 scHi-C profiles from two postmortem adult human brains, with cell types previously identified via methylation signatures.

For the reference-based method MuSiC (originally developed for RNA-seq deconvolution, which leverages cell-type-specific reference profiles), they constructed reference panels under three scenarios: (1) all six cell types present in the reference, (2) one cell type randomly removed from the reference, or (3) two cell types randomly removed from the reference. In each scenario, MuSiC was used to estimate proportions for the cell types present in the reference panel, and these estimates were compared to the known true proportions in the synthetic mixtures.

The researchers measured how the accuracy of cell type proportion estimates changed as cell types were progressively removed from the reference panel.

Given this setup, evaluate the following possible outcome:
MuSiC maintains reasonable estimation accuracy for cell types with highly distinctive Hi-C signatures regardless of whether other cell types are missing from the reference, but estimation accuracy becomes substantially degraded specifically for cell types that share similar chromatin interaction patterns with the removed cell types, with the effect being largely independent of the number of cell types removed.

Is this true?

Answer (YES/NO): NO